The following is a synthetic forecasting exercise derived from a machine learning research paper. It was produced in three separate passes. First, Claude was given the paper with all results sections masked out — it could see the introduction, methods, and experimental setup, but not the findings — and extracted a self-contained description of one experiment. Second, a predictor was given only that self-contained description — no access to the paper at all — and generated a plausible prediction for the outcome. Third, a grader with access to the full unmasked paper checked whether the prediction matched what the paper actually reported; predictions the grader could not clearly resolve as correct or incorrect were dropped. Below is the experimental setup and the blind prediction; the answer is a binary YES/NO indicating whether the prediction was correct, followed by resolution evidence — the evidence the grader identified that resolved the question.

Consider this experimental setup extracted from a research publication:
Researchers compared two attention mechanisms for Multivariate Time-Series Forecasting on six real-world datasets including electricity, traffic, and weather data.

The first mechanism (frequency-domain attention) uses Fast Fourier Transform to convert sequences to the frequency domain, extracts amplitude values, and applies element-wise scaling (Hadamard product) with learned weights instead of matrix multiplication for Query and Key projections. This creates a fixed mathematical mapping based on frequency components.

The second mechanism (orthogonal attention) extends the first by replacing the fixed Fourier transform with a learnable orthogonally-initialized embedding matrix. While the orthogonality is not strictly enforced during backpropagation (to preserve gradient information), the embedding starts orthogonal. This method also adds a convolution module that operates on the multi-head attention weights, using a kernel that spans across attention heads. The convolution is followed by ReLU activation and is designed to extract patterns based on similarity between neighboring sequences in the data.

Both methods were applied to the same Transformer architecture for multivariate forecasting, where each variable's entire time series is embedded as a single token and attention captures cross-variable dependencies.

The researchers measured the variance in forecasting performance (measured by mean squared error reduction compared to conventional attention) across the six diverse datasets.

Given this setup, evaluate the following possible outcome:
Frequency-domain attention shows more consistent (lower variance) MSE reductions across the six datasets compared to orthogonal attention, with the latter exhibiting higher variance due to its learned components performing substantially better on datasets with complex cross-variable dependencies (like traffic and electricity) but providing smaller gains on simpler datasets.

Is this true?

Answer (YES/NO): NO